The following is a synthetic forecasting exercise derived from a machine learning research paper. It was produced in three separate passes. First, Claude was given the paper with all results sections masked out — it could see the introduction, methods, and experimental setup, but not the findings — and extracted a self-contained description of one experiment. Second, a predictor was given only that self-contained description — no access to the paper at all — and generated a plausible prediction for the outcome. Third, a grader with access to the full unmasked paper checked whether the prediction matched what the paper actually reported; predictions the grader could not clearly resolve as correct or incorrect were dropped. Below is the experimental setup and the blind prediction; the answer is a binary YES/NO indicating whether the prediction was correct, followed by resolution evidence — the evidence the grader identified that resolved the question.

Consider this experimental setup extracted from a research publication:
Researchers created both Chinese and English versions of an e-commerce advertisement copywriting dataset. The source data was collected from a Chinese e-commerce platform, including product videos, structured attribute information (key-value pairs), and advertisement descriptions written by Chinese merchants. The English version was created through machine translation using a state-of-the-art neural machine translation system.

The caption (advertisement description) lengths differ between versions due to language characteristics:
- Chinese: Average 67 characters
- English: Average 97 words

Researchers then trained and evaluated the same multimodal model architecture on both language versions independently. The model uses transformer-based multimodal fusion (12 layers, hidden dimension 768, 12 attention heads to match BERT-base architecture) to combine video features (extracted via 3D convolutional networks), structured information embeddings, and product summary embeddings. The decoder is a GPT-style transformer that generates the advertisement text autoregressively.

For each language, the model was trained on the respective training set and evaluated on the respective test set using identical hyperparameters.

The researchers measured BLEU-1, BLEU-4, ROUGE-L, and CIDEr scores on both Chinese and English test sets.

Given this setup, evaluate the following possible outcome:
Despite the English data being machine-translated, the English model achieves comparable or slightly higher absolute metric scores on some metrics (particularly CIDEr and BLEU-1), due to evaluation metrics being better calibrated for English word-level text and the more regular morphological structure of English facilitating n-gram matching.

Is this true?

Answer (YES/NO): NO